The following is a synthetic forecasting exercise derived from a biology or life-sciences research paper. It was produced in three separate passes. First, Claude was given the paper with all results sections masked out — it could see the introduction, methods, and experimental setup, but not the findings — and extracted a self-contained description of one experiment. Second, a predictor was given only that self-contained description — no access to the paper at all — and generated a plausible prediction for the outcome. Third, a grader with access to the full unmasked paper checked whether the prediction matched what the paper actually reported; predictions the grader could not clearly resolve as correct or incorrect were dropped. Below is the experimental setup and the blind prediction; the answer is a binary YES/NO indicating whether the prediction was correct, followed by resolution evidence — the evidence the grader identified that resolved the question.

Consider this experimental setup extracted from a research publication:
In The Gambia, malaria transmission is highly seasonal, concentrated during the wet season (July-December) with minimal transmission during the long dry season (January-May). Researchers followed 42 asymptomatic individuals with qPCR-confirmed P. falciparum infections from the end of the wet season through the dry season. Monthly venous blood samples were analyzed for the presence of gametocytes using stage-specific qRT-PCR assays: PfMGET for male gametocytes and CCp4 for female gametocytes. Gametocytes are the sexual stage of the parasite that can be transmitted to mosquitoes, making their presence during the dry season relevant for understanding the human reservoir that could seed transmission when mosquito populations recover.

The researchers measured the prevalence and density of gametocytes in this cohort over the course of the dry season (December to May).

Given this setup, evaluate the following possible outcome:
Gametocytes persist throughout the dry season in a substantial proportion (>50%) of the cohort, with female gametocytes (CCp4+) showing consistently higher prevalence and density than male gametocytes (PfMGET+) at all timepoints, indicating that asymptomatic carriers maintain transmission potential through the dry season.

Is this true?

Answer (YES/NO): NO